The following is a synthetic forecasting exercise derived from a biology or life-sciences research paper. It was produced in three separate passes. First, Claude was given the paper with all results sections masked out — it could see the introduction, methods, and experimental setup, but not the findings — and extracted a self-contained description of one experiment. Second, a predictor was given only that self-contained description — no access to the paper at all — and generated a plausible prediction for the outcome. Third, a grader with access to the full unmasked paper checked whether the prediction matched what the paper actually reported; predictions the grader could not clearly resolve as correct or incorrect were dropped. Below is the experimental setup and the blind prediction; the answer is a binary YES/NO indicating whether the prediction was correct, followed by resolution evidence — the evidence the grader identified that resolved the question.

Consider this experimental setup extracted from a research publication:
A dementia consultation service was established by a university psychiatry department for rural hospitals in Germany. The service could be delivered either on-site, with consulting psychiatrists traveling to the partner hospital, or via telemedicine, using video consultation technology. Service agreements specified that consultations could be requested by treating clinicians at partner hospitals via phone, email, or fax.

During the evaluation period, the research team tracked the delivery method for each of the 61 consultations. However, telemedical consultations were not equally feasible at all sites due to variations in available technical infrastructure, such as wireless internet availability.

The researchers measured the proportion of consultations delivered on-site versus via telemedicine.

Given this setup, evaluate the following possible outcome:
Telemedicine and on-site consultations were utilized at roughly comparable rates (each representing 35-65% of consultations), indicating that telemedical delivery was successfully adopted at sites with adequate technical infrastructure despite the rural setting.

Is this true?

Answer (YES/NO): NO